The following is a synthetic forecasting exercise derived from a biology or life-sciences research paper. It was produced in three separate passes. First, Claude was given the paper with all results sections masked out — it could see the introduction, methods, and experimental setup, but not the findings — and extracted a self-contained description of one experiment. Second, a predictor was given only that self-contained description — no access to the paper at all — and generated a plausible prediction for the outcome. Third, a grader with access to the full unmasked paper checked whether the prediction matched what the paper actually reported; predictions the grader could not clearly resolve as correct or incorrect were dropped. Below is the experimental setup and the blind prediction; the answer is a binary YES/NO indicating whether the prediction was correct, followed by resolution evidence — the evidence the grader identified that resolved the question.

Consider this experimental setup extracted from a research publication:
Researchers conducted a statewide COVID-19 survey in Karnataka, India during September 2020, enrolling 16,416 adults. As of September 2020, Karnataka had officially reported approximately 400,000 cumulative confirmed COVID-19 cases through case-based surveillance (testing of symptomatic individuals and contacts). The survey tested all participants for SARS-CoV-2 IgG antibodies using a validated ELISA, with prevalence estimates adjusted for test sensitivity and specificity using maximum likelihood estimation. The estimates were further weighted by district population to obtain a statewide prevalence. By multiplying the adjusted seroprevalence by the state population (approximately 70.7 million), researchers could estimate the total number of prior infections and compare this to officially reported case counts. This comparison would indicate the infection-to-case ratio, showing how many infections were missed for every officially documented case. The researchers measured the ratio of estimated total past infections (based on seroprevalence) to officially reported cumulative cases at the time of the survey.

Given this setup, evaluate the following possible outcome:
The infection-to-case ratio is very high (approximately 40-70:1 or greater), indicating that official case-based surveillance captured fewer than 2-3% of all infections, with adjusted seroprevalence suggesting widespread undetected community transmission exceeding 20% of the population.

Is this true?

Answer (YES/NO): NO